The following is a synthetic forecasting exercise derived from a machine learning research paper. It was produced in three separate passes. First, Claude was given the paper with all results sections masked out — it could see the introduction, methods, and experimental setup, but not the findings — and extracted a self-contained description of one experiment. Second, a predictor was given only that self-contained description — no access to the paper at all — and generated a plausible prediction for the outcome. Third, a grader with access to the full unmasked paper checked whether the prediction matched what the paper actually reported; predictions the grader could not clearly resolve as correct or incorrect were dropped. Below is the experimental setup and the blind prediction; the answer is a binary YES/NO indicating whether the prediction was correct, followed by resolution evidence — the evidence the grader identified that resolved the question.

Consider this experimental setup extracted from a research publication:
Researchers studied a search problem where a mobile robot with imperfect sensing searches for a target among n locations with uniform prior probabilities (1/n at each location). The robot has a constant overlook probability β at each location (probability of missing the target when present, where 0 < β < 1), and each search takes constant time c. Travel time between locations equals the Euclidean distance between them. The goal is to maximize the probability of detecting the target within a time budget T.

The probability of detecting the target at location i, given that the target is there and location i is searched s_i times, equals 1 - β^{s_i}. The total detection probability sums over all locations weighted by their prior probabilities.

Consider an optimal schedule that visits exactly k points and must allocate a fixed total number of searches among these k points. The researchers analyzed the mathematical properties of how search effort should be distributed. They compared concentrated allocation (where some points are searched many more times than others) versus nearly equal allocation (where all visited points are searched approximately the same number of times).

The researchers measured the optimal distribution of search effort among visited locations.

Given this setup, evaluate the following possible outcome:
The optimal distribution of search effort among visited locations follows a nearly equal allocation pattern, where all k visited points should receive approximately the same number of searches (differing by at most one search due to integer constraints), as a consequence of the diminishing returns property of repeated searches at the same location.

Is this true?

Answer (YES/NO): YES